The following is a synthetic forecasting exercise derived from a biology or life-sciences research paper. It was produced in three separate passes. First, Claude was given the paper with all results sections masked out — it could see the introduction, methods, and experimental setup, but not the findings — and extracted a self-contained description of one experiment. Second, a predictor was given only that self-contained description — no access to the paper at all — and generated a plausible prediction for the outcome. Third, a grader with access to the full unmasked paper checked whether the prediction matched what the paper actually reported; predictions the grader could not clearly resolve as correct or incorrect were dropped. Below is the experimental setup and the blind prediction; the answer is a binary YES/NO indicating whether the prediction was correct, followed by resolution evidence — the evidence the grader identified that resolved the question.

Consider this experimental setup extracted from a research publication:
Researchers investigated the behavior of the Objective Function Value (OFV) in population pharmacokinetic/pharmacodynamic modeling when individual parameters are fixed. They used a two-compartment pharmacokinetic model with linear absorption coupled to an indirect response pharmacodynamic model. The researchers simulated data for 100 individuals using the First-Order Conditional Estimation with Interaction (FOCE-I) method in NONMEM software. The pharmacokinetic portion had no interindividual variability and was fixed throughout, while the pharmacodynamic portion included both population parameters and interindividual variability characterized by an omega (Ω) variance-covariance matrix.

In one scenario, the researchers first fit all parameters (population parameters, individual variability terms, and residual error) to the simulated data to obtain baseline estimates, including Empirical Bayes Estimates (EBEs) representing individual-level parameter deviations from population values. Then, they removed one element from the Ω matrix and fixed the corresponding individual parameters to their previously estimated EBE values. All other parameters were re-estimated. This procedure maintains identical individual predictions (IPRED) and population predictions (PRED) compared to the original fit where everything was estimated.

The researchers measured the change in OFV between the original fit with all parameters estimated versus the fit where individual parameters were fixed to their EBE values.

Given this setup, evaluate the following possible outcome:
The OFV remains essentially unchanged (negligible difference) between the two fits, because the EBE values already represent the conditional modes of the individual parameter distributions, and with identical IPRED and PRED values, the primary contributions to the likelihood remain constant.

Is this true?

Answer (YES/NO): NO